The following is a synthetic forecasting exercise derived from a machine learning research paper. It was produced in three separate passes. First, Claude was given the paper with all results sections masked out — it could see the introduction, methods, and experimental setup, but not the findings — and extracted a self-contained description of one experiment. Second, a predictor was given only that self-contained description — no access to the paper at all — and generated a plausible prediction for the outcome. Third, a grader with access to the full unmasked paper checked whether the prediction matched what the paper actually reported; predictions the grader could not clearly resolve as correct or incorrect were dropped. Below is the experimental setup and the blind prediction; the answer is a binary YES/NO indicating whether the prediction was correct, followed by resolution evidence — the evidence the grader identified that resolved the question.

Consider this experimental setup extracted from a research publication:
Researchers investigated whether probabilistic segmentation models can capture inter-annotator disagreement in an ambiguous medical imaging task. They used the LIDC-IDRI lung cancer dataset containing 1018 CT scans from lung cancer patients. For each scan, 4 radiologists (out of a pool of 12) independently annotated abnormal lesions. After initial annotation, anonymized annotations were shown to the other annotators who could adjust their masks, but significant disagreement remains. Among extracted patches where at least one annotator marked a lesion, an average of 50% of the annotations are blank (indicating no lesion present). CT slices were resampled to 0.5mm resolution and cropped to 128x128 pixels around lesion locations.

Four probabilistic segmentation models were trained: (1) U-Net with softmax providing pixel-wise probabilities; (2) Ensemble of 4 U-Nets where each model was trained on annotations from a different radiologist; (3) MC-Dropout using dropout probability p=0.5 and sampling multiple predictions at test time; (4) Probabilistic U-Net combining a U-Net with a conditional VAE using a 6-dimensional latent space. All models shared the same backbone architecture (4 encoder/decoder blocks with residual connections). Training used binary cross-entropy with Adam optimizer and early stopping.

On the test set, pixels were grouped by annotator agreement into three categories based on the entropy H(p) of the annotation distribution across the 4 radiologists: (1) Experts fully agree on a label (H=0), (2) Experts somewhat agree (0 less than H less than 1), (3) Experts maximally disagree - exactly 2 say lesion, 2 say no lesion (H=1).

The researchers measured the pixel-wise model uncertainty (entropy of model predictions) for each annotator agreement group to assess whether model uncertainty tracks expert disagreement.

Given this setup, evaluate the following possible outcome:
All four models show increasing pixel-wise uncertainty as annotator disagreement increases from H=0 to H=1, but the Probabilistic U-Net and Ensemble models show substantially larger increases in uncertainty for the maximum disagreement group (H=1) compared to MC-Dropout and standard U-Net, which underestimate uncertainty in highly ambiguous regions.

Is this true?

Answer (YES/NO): NO